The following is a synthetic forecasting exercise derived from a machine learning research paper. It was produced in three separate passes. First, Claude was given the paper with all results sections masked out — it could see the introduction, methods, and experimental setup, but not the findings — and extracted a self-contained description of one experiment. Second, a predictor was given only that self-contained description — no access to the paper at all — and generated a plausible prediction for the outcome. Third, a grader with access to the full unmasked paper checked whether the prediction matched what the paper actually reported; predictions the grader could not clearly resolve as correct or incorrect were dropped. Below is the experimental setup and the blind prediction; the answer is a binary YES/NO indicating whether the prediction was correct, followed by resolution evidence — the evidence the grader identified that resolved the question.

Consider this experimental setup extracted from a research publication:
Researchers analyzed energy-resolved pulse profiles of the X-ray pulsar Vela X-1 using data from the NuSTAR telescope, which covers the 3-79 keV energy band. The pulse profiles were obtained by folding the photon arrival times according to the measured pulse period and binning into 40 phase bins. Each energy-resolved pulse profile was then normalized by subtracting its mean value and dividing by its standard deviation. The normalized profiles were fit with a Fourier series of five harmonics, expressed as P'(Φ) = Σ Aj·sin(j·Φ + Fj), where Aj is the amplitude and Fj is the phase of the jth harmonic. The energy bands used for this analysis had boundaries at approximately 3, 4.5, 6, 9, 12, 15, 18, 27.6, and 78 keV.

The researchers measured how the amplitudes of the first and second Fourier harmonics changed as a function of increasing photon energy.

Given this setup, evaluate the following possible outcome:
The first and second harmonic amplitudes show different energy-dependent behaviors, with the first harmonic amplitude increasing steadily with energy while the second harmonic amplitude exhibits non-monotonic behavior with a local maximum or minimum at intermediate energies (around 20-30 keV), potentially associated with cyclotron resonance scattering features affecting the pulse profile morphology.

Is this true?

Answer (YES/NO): NO